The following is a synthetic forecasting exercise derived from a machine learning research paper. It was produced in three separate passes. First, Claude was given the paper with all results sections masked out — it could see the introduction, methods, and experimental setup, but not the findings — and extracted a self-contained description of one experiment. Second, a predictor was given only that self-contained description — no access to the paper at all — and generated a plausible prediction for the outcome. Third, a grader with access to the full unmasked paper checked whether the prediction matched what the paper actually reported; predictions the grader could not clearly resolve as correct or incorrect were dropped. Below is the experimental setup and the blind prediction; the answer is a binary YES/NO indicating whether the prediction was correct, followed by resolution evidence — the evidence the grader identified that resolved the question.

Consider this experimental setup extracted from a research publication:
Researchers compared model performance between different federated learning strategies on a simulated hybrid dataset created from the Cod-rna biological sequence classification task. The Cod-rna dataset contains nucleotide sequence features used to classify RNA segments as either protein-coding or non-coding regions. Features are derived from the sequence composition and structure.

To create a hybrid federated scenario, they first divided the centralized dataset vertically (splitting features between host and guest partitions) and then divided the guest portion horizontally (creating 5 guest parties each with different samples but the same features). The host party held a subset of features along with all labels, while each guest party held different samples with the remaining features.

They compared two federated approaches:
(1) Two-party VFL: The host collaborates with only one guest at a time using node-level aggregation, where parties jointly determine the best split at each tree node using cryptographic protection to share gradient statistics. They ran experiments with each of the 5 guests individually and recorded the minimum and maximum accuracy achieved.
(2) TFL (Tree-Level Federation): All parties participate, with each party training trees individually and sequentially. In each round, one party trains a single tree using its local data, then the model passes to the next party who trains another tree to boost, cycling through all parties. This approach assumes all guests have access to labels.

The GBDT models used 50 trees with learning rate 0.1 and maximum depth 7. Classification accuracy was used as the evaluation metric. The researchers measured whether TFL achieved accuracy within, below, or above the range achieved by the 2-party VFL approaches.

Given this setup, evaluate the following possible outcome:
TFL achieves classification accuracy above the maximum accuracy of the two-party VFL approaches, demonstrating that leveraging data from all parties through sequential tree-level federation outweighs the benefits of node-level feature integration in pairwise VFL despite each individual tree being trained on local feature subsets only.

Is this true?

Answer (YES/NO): YES